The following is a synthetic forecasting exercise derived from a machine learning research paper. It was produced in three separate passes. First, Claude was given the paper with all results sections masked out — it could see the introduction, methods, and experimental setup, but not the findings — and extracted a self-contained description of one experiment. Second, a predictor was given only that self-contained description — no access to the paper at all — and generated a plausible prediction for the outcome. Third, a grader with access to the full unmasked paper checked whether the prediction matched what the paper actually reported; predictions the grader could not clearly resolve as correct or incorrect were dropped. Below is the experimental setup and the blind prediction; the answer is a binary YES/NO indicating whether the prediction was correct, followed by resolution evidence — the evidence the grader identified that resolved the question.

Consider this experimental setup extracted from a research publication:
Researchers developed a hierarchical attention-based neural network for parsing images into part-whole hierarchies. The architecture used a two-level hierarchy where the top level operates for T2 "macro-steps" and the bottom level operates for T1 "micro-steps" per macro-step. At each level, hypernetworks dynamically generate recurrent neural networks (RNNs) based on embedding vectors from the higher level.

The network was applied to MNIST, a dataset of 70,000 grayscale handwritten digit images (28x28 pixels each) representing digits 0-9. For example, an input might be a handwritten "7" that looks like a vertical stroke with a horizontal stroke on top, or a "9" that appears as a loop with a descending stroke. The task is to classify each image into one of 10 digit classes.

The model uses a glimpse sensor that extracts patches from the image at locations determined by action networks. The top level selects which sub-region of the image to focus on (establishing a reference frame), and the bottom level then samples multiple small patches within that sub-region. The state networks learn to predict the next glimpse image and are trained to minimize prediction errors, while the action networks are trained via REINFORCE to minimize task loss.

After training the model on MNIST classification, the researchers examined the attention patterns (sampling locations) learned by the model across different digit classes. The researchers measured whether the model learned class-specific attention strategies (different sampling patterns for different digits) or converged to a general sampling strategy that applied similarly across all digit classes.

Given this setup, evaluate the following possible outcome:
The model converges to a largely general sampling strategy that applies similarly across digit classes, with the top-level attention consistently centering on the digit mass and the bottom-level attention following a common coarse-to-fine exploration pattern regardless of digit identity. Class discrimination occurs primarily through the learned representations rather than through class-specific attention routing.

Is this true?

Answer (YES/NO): NO